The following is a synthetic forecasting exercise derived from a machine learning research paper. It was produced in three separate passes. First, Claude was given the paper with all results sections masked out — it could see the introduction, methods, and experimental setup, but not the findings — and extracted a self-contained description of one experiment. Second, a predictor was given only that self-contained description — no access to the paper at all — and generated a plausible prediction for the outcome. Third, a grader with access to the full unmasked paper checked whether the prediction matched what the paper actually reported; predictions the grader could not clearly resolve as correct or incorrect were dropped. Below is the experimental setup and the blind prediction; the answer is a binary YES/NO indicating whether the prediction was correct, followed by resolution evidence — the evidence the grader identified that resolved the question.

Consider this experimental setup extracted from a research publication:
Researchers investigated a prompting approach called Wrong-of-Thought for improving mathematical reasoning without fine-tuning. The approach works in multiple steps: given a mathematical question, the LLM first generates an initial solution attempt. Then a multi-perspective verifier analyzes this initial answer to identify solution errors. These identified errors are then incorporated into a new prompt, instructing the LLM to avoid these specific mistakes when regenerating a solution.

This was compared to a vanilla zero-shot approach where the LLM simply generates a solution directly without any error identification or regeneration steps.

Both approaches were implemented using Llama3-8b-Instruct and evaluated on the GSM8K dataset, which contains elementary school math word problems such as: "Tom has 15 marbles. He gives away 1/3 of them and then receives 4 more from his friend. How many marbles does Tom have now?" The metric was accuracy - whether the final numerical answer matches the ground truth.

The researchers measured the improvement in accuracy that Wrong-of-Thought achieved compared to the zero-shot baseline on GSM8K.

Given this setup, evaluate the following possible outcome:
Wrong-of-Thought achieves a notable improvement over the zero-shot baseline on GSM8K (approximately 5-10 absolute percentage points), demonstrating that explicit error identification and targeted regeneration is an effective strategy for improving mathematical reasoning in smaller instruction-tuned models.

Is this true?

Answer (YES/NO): NO